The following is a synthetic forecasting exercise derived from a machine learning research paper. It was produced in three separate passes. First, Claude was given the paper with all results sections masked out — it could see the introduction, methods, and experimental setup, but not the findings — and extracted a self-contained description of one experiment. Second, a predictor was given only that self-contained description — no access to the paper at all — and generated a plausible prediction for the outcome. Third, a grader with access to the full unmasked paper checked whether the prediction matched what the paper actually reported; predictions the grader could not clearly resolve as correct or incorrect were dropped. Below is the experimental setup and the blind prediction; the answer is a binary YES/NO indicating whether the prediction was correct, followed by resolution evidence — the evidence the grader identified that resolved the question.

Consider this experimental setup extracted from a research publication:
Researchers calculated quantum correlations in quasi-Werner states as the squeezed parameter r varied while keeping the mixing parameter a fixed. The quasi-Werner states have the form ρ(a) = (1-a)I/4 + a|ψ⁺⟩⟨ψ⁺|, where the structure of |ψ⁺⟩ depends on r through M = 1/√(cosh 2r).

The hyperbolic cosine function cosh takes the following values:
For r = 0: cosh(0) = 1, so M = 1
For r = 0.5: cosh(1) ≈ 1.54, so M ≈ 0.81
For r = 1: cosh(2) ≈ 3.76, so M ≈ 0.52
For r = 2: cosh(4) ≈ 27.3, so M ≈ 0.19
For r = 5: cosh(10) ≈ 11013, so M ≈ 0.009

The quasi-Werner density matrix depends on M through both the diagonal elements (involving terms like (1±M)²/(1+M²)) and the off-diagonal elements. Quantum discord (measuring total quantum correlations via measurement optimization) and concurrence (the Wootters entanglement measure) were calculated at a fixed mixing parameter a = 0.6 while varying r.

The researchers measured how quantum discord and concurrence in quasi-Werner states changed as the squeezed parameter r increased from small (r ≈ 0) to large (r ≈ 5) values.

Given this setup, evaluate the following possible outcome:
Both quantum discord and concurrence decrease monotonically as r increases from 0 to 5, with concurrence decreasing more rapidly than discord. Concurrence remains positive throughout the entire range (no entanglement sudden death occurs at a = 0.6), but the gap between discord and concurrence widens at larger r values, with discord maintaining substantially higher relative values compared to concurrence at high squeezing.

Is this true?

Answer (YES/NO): NO